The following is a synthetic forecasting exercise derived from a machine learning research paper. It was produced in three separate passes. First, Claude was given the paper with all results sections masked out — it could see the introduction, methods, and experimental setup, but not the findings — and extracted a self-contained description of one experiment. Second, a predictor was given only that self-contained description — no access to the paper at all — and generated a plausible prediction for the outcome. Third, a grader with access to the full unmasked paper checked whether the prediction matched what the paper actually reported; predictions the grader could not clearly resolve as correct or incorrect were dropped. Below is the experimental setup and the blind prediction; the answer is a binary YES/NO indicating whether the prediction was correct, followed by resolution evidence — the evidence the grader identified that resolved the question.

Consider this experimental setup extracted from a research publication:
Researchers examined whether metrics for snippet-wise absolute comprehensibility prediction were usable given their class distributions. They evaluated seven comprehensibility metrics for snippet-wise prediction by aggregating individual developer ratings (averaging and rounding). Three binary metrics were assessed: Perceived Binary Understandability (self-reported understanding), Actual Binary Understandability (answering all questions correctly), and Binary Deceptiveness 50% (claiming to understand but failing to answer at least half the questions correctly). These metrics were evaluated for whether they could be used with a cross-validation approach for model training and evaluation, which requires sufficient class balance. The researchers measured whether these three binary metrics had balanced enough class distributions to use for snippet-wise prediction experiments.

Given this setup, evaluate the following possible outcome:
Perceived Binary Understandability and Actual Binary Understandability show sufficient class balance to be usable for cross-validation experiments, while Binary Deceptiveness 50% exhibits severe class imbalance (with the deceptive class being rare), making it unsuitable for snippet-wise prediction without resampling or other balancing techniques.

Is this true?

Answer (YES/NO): NO